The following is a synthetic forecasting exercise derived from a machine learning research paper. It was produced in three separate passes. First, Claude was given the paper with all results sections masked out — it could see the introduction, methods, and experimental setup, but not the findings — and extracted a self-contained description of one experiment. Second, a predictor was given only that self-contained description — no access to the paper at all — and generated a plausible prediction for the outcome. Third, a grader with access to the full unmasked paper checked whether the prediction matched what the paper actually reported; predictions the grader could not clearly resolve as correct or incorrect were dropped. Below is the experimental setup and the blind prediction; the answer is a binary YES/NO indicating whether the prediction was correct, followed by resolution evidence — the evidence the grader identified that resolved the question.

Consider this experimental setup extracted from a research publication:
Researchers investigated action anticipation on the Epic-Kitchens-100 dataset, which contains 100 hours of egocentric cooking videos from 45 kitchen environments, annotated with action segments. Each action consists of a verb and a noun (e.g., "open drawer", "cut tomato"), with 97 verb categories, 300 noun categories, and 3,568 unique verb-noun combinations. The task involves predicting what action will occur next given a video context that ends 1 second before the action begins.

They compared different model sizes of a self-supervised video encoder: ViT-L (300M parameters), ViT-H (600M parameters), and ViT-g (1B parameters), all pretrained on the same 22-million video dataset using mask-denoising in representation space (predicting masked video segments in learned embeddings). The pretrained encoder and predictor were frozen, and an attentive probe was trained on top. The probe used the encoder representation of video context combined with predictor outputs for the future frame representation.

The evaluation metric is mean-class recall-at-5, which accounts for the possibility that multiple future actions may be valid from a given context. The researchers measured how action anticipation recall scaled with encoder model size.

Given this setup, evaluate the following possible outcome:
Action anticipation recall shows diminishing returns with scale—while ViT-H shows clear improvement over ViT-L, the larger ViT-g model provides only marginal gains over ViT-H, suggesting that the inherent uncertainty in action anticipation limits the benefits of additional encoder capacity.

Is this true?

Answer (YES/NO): NO